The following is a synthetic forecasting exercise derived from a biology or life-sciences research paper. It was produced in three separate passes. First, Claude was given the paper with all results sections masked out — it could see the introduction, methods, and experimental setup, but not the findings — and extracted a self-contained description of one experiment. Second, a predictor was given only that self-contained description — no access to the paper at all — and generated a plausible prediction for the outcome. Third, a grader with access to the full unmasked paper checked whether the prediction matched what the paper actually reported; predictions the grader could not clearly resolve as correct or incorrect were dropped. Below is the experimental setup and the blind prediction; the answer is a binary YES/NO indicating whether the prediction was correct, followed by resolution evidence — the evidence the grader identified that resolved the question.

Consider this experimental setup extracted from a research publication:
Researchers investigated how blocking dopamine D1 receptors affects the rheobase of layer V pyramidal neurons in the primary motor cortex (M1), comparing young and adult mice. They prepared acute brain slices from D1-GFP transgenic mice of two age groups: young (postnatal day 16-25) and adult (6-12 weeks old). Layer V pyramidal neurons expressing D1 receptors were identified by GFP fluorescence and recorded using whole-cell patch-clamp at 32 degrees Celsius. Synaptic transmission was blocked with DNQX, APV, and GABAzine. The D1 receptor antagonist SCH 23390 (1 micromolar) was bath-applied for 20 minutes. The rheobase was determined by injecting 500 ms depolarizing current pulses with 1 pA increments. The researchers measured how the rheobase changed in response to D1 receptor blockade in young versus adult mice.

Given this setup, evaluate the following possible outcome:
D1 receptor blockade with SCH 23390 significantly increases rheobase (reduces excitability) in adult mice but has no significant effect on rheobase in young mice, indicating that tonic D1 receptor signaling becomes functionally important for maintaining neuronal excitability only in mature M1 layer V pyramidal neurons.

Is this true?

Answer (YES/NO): NO